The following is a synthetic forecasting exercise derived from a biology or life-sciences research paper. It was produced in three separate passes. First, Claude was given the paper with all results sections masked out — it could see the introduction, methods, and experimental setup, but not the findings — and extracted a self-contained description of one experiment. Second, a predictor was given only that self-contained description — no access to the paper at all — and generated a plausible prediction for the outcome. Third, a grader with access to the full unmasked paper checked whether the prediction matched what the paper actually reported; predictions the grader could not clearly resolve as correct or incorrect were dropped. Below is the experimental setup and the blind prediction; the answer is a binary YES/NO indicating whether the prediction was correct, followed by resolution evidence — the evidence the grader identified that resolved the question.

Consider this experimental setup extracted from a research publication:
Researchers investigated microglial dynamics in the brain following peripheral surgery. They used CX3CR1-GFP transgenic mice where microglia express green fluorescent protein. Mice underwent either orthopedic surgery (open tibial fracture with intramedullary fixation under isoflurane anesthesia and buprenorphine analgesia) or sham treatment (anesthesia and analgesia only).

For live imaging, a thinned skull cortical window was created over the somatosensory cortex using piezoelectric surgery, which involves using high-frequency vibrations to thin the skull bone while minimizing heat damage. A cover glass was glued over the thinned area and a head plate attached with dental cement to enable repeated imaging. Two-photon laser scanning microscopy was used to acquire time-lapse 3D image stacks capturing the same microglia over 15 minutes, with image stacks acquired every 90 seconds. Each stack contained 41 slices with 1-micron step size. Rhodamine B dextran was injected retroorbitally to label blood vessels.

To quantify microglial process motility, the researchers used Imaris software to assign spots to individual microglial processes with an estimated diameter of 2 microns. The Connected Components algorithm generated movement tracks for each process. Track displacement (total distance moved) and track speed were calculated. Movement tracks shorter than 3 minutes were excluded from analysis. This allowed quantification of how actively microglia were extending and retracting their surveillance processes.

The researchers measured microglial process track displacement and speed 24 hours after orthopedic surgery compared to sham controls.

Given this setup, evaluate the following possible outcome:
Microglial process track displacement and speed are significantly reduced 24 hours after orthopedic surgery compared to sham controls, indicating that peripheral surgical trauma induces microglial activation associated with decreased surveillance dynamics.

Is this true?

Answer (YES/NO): NO